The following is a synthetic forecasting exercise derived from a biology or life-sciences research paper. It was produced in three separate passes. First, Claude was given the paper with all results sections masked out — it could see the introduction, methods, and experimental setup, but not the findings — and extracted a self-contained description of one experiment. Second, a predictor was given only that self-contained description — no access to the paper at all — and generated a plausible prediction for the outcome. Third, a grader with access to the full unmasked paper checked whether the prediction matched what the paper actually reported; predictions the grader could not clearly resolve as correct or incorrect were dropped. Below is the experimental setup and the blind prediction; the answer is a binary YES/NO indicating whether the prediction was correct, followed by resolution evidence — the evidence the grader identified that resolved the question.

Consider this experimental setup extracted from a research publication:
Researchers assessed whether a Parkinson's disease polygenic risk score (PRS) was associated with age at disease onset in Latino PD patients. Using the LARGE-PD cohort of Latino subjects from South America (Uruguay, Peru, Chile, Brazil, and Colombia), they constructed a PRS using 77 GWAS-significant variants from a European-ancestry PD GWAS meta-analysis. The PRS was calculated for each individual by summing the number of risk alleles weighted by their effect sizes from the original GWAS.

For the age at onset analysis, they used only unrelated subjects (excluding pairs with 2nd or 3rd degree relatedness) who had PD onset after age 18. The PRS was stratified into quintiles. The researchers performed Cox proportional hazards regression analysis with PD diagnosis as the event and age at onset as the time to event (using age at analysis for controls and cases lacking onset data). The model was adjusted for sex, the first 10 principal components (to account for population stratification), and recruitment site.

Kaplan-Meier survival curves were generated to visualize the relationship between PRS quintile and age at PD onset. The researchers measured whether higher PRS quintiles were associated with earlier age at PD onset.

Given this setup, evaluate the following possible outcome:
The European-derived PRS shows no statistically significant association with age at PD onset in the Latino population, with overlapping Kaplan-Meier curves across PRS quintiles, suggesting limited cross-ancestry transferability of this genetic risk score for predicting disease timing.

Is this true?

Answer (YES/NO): NO